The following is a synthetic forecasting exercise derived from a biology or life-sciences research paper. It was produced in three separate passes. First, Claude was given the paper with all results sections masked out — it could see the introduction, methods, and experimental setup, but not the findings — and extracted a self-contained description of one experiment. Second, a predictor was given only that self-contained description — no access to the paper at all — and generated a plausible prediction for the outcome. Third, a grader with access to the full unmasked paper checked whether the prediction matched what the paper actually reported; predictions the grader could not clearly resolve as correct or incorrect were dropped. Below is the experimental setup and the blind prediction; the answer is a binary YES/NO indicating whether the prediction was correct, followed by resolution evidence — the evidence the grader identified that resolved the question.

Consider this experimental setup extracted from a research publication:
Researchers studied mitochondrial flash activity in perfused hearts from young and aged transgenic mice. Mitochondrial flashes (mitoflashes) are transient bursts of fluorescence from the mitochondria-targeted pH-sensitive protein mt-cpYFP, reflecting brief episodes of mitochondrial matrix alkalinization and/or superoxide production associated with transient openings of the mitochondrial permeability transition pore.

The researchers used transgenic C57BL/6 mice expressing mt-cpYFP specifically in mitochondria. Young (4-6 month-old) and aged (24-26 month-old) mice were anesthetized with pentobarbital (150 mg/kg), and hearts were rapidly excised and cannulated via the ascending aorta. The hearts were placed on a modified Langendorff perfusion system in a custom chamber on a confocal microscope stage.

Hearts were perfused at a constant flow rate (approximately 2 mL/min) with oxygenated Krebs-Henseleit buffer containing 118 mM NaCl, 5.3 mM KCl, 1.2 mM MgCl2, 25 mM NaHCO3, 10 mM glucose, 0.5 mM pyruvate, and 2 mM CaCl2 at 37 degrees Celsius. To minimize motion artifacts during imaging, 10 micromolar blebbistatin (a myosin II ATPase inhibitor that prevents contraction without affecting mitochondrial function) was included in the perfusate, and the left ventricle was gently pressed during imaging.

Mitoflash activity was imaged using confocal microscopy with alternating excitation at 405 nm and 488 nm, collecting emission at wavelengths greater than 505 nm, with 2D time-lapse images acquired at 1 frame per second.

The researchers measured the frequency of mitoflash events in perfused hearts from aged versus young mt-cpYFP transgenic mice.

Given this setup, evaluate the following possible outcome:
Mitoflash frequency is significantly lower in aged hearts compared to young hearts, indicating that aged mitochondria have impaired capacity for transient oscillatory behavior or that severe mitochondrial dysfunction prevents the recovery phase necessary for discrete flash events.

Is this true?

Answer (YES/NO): NO